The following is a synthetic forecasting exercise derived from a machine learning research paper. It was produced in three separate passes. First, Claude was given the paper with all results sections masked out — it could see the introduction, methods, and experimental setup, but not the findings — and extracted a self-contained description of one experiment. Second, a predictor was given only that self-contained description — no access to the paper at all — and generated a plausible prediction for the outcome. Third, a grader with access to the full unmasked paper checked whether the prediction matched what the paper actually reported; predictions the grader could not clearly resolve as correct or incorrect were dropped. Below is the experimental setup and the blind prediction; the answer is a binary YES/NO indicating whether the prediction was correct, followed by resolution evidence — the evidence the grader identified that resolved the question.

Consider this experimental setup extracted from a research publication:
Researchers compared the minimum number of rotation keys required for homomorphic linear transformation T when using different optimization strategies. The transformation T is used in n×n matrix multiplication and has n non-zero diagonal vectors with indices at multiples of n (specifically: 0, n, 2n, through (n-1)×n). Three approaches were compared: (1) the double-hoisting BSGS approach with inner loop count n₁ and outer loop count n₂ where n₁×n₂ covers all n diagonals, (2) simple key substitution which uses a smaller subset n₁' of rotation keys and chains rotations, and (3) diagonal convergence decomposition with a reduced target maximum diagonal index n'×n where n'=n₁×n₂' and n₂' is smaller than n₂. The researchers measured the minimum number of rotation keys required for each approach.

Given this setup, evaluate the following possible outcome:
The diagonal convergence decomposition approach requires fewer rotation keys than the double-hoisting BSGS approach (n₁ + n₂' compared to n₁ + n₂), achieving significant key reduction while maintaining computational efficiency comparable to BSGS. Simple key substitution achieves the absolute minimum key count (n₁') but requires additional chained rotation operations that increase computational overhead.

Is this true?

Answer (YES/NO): NO